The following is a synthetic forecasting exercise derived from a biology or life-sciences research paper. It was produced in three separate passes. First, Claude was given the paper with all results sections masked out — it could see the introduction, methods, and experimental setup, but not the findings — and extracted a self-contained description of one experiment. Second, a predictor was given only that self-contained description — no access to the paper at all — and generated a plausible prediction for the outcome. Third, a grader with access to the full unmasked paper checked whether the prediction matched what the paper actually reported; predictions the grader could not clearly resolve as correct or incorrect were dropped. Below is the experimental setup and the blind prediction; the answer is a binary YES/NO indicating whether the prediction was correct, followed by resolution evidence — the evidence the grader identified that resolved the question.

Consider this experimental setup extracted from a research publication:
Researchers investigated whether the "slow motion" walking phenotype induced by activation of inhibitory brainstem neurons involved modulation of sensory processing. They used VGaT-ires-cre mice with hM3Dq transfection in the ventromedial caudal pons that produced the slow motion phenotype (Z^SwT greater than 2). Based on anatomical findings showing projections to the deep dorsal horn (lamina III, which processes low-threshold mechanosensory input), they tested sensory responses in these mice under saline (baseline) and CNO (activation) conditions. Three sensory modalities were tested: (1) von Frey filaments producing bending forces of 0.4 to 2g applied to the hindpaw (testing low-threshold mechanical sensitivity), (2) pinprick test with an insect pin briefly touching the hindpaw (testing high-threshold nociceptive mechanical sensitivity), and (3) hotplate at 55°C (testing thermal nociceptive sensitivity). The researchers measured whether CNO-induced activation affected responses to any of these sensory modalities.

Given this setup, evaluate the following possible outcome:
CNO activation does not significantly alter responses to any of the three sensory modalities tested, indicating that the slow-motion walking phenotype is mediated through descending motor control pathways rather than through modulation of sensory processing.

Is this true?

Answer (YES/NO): NO